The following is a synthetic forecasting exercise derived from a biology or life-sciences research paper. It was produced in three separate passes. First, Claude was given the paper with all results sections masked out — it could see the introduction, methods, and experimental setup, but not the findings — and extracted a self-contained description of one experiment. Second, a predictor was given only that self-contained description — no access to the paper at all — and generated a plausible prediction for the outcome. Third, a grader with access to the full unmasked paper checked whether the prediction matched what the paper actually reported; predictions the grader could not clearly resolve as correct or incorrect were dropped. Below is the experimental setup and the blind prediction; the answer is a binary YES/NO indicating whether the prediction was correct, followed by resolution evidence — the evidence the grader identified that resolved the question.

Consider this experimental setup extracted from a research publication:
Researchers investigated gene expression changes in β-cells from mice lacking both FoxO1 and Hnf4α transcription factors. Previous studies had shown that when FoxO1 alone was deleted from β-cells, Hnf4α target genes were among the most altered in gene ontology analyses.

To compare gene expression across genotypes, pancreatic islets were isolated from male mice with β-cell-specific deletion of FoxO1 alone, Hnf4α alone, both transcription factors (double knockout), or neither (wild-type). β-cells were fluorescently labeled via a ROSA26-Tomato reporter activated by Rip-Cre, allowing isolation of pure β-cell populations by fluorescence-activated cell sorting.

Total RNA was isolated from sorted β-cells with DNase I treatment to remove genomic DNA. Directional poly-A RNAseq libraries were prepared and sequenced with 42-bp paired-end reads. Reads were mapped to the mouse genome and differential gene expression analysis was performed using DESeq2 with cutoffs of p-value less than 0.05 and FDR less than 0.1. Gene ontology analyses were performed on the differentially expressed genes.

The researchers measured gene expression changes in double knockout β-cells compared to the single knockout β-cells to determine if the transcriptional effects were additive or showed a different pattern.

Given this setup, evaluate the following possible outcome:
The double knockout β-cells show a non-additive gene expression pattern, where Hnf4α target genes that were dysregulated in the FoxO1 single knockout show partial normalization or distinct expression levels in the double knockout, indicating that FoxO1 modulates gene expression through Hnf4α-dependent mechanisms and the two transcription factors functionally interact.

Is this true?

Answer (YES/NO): YES